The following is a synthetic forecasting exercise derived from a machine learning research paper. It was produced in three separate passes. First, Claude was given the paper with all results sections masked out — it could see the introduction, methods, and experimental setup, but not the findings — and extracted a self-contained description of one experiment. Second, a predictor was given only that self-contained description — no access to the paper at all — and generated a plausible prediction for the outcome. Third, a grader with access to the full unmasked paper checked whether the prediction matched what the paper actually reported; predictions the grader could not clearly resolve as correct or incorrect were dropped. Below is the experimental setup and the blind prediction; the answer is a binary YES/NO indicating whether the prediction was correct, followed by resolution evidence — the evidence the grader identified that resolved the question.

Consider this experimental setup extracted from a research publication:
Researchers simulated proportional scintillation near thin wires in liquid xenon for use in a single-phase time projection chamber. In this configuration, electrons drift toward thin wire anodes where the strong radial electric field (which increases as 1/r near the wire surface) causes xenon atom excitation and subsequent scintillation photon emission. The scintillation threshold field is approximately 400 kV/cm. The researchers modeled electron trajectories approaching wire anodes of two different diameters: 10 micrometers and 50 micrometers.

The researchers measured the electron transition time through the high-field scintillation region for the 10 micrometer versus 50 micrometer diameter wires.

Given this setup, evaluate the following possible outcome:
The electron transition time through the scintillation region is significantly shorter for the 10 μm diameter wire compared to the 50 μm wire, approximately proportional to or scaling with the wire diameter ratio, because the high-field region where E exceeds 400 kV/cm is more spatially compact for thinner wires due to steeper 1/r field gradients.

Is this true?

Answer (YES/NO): YES